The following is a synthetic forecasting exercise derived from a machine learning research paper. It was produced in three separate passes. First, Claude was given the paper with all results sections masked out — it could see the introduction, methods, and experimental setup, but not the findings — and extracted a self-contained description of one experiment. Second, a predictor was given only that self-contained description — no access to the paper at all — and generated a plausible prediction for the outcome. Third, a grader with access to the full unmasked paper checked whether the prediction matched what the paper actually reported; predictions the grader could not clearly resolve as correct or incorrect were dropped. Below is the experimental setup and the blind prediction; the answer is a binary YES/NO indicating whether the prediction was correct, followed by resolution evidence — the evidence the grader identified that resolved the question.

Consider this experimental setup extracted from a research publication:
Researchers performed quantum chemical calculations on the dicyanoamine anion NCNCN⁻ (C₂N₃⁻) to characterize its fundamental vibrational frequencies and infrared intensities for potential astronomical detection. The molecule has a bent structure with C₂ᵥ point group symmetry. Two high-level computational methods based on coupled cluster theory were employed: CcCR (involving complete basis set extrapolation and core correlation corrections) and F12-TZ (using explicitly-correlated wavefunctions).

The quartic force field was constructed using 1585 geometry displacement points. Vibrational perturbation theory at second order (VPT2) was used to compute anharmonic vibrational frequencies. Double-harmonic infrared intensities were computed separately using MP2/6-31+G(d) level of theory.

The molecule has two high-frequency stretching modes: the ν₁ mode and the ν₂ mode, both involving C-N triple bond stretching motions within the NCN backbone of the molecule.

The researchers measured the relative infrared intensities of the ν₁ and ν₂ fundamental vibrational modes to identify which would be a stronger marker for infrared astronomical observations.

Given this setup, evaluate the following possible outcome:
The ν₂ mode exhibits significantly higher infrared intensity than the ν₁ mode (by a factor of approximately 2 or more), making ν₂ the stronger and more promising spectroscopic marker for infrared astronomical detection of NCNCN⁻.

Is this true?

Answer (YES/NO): YES